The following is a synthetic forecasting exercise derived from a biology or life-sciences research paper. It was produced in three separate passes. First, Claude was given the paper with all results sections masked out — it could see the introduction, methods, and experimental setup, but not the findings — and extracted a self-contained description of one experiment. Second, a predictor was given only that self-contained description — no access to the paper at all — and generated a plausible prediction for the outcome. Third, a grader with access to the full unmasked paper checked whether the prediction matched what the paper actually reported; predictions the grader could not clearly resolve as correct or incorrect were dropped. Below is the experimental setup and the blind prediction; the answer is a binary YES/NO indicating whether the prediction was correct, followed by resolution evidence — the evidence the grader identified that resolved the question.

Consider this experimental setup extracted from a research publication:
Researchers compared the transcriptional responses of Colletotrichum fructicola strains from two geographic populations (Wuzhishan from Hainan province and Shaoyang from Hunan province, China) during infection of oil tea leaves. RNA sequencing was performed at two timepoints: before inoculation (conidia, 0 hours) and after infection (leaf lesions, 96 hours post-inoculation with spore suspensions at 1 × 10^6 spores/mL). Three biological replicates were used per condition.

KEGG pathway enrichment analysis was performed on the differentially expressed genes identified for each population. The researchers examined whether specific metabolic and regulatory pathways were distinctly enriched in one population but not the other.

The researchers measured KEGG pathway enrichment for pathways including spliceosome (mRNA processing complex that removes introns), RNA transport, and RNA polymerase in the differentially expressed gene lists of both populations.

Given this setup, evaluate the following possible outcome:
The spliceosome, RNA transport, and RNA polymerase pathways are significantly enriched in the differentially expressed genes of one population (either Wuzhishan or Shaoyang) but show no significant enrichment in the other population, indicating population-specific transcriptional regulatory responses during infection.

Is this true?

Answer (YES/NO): YES